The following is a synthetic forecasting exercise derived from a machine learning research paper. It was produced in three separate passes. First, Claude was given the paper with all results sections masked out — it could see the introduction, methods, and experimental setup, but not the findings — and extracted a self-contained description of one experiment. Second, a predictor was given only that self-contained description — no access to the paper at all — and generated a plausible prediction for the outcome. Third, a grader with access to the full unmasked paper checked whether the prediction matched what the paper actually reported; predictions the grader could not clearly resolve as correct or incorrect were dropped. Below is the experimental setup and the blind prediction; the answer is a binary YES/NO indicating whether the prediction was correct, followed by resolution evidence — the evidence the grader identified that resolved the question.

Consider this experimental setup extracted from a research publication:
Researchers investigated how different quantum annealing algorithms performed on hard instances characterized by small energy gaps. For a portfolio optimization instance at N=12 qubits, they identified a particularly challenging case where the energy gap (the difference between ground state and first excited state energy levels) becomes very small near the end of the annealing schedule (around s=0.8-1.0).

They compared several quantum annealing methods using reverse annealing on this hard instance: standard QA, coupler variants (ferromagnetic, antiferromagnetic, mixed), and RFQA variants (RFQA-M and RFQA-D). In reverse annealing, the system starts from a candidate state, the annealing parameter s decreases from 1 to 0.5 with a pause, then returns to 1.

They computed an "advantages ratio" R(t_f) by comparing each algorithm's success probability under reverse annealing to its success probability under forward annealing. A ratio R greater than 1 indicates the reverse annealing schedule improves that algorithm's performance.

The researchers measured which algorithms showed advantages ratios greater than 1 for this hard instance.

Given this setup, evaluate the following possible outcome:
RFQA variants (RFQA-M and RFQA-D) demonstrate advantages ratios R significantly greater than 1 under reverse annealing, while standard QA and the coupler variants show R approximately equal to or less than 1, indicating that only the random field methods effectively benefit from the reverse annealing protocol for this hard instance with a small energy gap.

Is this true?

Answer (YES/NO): NO